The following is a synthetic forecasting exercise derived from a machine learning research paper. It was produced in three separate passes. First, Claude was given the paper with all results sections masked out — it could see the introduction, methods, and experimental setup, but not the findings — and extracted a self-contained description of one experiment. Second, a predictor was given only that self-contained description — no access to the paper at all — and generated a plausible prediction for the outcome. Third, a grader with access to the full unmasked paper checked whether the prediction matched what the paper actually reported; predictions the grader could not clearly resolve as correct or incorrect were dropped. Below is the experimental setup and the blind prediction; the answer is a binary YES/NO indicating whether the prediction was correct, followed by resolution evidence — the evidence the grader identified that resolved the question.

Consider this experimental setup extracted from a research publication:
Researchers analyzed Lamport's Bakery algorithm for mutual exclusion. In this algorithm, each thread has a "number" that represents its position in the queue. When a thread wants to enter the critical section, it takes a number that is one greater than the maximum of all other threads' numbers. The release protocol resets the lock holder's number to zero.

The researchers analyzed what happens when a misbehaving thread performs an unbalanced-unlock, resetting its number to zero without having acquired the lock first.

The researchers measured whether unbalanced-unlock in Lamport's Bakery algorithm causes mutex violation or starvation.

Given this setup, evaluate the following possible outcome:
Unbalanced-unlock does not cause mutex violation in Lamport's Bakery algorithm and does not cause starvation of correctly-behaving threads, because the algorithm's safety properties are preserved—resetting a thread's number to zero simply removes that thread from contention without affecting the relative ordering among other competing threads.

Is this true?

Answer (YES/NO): YES